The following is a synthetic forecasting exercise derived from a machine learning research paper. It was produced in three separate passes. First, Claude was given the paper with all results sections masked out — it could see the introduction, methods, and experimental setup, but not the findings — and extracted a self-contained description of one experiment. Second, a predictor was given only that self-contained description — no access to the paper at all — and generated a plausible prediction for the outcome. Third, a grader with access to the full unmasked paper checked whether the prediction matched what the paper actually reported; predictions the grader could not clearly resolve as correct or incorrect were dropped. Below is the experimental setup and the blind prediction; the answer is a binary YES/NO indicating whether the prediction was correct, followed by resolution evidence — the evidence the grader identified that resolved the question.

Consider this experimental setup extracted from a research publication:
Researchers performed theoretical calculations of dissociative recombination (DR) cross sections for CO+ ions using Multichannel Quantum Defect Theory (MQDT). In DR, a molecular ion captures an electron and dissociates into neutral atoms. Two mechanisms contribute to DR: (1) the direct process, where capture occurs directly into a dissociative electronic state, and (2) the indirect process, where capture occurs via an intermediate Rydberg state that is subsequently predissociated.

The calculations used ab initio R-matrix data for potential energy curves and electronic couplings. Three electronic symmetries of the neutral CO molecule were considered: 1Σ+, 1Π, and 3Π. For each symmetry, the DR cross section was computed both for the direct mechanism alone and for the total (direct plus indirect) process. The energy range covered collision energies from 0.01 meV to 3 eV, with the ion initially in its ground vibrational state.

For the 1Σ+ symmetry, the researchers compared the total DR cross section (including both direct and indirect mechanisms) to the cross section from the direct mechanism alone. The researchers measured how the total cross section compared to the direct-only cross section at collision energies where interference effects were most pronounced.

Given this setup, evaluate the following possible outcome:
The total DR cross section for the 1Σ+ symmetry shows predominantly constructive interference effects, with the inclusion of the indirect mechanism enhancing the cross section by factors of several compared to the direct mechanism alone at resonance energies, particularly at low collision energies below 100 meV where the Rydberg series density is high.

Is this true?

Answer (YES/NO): NO